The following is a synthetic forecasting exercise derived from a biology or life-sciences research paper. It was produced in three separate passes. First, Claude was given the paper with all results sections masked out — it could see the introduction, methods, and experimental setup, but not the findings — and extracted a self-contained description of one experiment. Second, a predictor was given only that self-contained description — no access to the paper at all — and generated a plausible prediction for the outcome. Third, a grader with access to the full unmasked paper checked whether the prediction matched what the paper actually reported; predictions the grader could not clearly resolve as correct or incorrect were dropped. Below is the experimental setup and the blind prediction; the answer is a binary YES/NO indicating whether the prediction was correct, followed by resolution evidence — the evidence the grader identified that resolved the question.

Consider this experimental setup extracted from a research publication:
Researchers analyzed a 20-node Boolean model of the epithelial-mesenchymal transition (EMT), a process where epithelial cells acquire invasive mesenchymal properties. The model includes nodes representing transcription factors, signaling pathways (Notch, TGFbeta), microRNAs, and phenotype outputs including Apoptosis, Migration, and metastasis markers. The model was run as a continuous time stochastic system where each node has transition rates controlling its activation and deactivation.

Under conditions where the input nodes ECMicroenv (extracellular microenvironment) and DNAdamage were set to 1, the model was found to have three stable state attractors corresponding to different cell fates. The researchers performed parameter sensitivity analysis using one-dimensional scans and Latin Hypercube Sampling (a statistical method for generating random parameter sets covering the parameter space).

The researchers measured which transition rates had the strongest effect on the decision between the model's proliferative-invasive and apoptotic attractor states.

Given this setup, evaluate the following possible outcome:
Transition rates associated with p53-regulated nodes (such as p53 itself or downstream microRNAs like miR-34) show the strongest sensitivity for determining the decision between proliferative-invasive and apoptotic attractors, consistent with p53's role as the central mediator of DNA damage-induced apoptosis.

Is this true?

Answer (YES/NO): YES